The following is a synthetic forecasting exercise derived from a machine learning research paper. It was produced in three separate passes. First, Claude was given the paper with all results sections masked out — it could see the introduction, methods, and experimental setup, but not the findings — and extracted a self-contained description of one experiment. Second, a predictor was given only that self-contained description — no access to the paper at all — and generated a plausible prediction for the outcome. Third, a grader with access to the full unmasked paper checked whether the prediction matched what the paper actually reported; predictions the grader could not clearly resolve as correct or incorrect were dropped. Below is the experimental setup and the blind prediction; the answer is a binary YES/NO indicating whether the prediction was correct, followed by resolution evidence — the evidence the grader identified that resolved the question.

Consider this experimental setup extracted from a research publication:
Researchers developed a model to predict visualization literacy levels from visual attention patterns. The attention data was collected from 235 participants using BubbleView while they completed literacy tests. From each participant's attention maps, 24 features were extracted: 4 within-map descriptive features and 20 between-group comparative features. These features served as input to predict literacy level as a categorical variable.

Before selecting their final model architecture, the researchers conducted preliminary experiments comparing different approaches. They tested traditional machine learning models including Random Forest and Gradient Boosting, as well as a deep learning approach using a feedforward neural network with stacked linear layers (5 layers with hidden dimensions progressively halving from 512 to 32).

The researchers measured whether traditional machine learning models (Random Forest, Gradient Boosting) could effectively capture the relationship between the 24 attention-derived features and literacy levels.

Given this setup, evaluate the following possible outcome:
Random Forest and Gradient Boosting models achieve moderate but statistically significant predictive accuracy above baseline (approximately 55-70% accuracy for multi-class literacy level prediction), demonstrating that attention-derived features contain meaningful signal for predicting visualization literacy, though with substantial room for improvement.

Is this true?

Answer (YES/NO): NO